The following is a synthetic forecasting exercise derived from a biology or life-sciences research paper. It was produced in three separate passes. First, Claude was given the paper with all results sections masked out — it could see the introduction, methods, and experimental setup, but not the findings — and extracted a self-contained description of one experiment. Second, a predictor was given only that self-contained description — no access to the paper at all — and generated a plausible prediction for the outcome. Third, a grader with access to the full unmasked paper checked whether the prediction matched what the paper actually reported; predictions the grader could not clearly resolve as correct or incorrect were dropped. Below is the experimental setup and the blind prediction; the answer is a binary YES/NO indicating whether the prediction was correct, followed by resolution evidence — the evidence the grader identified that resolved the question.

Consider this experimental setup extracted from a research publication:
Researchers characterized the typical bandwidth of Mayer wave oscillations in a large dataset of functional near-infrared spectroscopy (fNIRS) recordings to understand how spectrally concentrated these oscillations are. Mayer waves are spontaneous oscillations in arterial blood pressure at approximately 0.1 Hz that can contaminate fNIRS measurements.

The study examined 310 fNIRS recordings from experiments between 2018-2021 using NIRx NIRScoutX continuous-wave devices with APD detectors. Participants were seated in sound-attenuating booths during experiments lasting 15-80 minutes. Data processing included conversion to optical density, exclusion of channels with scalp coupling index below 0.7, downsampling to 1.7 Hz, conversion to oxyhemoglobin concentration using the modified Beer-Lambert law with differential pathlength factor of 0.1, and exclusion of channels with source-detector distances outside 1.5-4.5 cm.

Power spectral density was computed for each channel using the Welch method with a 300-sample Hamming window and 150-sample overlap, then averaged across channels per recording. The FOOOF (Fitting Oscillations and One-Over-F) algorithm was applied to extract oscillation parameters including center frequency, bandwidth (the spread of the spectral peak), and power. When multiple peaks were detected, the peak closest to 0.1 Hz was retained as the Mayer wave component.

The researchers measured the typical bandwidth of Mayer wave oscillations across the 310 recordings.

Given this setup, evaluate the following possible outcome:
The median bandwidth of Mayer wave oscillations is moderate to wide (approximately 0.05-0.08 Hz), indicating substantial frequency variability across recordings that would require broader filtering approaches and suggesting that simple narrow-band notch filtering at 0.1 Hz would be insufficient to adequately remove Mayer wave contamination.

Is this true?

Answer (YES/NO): YES